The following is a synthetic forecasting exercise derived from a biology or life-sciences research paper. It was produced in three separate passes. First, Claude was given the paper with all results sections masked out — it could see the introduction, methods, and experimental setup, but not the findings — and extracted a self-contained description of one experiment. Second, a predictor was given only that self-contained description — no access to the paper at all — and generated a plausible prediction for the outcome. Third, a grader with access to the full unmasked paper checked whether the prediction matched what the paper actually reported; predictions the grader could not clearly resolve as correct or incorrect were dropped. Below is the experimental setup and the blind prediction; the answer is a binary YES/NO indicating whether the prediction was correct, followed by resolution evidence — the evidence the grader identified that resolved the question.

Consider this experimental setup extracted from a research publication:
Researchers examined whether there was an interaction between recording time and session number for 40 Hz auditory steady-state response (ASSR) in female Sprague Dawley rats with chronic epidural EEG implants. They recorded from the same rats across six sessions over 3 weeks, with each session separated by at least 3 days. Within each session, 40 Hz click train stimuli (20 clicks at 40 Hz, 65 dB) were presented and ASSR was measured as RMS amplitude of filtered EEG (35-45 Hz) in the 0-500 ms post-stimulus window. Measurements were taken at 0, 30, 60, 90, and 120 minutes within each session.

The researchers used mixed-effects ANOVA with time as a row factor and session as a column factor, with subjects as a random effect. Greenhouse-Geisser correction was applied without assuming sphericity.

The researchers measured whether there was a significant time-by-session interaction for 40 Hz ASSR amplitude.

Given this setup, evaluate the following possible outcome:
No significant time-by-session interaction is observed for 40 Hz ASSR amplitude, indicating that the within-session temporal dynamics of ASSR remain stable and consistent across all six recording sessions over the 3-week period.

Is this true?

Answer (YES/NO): YES